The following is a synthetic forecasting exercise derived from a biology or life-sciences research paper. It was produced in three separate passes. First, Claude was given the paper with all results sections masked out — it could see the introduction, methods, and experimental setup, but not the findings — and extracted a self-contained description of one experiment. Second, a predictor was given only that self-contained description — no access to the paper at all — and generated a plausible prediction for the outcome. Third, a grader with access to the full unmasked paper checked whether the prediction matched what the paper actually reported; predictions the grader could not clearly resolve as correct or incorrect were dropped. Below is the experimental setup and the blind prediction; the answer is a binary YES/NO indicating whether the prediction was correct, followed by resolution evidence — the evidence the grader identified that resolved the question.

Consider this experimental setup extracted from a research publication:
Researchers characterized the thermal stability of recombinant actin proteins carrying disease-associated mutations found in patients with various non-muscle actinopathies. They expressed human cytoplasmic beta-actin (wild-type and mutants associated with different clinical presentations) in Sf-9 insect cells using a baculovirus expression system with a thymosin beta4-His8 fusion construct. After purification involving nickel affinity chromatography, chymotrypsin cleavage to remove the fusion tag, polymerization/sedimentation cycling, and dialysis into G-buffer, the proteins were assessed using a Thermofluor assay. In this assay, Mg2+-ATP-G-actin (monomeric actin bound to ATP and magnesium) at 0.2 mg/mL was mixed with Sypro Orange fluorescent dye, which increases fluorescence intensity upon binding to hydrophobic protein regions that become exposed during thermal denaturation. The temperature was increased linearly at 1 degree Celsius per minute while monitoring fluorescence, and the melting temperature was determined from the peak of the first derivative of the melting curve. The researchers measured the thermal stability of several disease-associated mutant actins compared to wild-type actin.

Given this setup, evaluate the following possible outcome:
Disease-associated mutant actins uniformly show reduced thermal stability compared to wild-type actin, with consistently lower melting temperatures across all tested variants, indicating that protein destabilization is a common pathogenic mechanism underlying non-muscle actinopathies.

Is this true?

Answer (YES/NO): NO